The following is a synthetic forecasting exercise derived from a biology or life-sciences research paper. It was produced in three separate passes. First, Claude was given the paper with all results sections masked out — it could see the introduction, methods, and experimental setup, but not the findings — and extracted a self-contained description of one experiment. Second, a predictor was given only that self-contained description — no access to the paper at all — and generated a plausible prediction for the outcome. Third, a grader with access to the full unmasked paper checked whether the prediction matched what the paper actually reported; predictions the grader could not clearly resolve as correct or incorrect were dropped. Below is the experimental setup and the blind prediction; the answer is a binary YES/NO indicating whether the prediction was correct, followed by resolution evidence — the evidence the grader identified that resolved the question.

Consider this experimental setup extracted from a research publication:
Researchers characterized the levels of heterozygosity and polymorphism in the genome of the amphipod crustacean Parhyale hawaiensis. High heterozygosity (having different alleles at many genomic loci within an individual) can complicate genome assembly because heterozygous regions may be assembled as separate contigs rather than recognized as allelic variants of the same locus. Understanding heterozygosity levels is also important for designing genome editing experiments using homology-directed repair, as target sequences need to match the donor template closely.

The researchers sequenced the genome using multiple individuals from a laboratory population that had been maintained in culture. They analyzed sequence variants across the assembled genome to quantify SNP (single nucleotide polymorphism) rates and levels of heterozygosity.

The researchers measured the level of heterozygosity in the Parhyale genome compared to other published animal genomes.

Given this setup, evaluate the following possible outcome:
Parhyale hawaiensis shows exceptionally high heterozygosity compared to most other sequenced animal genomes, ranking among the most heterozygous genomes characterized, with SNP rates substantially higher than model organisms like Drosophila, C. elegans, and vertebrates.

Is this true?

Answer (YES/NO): YES